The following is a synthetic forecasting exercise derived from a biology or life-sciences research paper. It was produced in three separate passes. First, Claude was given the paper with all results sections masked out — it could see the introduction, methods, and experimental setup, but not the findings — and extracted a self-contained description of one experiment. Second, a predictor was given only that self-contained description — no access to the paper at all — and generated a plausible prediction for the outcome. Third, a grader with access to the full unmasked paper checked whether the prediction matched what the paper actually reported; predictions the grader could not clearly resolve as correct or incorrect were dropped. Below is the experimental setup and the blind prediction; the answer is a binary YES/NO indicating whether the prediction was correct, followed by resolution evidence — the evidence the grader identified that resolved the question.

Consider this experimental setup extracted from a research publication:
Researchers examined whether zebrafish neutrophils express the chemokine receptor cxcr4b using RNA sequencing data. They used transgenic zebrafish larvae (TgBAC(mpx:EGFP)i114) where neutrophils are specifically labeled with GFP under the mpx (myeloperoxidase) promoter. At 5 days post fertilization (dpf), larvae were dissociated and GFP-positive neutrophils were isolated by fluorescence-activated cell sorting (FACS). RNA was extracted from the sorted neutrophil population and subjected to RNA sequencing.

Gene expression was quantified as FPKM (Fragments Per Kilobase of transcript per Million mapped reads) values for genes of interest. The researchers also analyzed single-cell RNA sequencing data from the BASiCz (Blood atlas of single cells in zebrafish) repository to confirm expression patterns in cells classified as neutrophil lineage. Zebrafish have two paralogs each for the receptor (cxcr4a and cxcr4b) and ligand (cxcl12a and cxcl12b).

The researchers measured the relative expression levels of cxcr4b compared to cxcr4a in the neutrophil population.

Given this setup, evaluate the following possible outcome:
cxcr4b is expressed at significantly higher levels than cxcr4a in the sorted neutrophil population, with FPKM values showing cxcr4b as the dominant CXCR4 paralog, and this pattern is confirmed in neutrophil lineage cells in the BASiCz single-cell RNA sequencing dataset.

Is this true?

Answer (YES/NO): YES